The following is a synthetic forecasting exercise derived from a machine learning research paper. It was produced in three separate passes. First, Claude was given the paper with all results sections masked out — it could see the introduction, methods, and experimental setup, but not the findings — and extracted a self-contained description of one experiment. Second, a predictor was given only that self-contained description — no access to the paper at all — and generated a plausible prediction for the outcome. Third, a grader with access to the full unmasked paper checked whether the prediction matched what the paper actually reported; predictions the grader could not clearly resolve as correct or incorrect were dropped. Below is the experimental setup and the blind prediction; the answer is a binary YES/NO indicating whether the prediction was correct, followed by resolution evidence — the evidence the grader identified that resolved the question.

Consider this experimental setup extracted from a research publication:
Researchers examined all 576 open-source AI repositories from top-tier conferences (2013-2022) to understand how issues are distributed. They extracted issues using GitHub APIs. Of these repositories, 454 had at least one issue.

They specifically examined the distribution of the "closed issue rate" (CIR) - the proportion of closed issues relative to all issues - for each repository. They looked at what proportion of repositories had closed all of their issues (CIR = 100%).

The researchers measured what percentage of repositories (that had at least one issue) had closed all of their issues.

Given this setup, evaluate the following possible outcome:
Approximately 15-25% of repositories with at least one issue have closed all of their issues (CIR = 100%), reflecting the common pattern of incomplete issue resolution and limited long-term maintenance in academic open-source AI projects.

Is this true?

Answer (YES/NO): NO